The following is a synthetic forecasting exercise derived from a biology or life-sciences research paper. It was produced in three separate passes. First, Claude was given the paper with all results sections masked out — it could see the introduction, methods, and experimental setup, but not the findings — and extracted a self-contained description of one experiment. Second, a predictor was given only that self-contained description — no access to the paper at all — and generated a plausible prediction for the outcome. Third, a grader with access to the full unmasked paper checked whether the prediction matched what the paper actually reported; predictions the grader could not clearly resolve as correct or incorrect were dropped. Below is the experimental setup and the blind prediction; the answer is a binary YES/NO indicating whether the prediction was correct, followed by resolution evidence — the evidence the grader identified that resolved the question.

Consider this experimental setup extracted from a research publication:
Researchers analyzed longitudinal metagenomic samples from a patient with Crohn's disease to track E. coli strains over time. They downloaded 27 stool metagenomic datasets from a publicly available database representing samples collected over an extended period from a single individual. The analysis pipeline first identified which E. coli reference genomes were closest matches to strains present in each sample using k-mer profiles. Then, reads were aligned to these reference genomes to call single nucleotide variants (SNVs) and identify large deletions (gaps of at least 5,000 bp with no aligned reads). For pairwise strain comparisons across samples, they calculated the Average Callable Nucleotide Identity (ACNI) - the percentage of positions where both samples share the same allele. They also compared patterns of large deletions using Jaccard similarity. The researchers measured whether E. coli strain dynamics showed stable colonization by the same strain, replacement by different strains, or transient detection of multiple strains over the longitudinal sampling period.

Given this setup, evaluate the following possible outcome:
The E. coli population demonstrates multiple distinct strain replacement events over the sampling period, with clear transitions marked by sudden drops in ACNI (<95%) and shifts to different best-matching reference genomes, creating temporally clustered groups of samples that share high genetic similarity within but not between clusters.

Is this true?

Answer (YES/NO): NO